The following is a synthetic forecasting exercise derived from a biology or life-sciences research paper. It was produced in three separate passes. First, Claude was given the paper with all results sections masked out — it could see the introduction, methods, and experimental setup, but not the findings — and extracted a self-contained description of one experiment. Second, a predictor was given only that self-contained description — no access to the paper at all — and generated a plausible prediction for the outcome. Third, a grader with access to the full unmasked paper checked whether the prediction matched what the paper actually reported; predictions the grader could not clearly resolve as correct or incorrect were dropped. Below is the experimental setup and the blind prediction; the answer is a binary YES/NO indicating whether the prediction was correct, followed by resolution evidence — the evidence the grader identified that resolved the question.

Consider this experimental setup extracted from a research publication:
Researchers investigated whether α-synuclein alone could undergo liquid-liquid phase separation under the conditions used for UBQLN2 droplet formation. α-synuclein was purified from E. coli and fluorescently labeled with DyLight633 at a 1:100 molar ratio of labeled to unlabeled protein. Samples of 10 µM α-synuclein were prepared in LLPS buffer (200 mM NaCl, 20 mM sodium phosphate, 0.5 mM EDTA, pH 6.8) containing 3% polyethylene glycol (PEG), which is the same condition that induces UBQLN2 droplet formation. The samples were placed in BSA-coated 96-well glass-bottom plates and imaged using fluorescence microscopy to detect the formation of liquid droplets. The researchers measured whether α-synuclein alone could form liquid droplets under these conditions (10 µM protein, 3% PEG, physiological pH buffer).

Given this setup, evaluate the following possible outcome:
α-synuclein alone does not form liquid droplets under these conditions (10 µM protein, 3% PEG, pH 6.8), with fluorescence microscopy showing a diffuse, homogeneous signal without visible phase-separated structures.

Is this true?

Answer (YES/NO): YES